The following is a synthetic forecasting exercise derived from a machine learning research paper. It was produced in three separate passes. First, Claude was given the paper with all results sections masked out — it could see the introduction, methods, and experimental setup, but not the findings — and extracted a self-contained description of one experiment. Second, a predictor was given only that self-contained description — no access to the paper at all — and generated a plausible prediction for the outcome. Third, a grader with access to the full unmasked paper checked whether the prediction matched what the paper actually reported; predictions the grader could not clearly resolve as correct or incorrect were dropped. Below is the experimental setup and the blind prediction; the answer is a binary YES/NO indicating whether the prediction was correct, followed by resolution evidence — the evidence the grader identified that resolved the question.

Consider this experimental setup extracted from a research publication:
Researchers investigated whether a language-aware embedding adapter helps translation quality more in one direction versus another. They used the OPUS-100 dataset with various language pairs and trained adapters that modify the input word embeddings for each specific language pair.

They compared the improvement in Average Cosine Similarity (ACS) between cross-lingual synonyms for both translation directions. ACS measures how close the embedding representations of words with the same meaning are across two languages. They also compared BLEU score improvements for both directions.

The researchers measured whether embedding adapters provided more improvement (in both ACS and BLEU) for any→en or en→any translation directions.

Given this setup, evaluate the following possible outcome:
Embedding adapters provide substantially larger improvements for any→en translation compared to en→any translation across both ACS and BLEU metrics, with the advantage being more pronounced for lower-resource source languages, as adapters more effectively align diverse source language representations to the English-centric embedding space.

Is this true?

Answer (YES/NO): NO